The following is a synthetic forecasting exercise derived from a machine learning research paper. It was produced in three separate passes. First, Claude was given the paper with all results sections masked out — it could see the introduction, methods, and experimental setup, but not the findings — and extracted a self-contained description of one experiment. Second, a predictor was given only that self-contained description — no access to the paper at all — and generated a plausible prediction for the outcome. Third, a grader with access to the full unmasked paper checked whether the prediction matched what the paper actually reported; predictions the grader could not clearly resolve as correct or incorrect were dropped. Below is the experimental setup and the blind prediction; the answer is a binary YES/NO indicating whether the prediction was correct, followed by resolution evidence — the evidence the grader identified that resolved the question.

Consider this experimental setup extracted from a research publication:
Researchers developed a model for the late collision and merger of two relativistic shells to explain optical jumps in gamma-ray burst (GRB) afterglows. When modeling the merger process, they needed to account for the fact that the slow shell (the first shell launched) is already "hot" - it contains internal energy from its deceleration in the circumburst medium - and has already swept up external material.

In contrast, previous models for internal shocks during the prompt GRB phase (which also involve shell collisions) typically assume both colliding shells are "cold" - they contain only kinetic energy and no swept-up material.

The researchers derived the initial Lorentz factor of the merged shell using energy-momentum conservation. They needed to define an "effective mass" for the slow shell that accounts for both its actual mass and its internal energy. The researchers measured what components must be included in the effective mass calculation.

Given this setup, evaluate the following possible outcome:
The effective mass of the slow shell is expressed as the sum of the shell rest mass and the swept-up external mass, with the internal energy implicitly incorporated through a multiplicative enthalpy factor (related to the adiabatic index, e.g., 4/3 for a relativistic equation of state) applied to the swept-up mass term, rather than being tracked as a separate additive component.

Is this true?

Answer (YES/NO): NO